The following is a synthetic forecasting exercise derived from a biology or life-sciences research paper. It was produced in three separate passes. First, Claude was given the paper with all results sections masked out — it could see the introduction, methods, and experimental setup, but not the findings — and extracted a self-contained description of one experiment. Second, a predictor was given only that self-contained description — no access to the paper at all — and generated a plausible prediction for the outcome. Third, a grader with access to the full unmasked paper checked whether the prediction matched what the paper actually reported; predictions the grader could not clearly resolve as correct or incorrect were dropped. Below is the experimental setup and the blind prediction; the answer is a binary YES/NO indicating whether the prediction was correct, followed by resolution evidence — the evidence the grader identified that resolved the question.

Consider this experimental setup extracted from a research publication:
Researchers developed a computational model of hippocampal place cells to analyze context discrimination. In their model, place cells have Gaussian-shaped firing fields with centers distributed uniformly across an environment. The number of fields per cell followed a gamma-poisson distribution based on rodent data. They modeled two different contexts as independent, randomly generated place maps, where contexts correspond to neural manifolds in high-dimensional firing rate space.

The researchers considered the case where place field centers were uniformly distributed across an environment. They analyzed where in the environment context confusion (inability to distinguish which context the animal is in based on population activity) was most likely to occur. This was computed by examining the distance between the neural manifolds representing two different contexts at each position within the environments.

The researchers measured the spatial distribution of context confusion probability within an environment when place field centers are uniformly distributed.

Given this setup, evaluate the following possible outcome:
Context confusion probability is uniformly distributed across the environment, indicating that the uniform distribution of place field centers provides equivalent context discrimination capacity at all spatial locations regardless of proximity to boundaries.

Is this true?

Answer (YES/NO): NO